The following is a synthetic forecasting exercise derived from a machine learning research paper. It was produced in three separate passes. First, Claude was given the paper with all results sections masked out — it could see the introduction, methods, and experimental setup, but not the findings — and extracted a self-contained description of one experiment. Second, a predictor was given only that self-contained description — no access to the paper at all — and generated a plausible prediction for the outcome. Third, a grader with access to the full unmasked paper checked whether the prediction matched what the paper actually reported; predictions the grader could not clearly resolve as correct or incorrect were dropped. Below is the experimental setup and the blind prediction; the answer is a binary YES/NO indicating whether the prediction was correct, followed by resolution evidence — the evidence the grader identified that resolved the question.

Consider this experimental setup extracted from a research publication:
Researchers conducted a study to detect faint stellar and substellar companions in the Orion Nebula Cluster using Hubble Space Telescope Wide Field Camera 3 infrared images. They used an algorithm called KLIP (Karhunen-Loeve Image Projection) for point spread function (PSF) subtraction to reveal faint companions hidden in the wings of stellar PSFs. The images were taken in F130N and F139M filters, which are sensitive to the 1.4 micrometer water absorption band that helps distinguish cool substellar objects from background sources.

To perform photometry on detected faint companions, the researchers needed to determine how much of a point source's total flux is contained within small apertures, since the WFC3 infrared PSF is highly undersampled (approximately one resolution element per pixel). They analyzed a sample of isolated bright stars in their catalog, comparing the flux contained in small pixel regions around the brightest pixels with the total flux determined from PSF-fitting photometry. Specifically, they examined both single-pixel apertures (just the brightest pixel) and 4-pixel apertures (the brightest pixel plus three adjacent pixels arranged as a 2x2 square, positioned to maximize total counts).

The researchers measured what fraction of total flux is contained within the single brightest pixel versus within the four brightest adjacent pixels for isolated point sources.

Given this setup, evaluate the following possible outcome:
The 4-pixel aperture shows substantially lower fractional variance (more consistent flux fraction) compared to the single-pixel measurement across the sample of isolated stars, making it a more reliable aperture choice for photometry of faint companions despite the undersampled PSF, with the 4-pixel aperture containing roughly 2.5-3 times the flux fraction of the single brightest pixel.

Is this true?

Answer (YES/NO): NO